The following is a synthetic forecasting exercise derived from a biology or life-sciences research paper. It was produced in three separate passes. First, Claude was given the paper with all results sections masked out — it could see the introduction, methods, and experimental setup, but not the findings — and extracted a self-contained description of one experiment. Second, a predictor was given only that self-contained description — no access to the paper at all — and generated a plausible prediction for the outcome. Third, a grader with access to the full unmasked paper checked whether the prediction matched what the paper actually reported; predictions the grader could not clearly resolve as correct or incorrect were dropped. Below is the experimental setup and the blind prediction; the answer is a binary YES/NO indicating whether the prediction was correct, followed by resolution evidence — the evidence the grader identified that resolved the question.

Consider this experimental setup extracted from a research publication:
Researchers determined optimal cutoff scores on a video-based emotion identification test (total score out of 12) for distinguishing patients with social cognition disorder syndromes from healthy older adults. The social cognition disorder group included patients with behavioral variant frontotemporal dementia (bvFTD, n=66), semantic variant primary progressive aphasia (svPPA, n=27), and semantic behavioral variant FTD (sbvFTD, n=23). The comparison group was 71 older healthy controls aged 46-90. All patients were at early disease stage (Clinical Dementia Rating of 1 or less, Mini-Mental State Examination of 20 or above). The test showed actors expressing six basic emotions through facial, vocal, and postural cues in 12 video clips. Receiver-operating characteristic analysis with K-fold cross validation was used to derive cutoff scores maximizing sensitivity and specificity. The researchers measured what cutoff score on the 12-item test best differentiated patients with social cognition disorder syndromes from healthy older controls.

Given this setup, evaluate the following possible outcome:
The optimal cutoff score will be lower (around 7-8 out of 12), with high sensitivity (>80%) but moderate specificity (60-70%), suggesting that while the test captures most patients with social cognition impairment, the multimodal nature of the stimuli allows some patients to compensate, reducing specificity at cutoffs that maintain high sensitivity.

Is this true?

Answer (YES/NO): NO